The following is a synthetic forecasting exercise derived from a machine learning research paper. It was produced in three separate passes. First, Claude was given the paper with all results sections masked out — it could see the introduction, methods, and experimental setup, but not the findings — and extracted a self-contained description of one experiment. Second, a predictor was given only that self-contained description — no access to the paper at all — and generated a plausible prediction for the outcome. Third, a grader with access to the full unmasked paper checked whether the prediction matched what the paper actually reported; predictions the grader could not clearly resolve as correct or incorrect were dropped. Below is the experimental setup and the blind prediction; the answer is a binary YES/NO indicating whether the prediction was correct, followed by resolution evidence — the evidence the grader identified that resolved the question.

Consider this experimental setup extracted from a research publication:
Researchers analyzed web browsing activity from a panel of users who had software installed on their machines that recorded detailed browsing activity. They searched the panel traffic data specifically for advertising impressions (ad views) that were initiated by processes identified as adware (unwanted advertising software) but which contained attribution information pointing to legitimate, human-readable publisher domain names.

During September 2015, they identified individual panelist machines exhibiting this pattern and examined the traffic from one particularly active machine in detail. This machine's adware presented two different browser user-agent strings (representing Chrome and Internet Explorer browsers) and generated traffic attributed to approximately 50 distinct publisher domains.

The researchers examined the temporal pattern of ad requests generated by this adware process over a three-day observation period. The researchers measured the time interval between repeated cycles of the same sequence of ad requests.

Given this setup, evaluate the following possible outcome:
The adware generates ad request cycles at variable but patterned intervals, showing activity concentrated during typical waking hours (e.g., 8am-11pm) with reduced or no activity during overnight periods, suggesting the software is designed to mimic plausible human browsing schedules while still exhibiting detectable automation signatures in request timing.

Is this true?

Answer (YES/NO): NO